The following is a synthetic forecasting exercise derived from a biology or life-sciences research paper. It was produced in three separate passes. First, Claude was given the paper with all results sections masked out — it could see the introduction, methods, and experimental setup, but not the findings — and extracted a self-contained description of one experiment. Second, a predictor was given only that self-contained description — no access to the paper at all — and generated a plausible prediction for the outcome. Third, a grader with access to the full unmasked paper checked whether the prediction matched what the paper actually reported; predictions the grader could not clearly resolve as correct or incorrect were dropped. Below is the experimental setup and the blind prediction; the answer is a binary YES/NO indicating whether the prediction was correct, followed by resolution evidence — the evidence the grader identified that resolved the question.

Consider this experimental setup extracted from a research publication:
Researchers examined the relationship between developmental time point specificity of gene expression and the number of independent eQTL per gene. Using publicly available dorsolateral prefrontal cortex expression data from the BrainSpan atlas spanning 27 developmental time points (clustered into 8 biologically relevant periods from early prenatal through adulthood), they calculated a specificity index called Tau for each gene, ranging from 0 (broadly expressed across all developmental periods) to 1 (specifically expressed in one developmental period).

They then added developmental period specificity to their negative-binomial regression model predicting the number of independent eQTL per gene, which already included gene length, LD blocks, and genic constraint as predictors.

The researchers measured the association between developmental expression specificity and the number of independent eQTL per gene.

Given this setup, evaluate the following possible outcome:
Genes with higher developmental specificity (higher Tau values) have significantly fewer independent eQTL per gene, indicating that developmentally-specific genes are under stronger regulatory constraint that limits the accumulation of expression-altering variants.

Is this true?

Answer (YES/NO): NO